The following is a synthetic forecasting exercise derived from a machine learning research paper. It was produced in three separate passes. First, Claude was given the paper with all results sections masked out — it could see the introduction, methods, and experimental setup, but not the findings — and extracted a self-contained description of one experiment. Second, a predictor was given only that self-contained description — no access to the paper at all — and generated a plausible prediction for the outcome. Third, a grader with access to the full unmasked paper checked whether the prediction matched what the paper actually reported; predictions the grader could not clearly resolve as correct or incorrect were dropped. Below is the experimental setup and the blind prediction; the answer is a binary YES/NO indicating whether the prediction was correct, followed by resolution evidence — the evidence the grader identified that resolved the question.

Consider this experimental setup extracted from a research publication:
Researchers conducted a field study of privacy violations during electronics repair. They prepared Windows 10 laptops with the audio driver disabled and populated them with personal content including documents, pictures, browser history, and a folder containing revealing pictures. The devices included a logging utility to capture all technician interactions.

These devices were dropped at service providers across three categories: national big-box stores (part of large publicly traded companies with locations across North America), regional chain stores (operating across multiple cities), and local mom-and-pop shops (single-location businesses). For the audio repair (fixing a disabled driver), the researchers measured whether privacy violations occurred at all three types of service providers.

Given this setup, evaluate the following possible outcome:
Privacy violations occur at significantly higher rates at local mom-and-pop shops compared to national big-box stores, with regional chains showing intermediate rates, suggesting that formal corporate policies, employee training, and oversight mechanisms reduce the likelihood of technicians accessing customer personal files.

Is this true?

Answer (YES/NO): NO